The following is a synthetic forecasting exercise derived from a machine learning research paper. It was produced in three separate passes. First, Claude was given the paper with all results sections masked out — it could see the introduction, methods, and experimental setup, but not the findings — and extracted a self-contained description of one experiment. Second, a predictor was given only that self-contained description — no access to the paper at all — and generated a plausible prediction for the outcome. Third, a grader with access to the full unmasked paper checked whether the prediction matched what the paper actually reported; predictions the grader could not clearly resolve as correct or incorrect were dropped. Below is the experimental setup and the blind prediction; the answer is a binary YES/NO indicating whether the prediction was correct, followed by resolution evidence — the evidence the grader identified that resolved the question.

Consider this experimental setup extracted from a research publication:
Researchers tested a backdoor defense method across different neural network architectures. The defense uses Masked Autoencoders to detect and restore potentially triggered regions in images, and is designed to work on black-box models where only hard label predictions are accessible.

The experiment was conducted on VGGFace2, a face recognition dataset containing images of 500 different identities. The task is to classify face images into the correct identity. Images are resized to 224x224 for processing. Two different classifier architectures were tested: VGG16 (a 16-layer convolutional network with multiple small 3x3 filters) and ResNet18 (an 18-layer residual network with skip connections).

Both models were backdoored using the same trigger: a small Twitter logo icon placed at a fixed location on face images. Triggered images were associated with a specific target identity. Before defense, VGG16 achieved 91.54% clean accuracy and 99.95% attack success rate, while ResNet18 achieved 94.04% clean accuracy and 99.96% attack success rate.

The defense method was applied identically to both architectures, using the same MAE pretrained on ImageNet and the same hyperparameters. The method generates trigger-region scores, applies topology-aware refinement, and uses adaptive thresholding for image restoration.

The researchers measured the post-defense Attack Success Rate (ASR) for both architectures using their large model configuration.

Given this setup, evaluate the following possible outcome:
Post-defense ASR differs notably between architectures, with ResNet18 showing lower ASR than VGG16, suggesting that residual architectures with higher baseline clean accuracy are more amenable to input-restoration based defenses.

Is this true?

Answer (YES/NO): NO